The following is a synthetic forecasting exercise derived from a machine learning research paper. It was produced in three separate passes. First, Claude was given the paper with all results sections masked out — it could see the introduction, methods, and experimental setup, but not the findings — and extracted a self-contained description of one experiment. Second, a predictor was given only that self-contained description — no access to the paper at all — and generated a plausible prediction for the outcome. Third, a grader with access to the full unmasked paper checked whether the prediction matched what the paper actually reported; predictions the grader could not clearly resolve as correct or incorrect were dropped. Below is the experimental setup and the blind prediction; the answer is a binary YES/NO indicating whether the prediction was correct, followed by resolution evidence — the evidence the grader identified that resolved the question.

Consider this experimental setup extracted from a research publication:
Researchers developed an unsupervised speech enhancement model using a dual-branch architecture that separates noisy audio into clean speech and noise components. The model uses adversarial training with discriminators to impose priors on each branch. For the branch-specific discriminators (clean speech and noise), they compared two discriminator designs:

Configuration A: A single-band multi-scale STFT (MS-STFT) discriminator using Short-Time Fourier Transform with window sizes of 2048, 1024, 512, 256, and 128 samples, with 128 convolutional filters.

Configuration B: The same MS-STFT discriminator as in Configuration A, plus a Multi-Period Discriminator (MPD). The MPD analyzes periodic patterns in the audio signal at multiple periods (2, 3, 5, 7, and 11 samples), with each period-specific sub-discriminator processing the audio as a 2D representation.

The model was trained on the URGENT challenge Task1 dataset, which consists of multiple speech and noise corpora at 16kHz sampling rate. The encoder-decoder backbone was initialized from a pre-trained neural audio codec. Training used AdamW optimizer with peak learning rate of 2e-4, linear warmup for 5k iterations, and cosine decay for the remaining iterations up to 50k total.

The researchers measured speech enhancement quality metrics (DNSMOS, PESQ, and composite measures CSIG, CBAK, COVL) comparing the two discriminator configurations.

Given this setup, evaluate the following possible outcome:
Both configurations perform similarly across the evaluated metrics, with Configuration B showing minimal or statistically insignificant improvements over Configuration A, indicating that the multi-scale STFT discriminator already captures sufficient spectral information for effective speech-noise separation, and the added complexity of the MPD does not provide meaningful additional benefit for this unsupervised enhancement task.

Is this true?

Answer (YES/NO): YES